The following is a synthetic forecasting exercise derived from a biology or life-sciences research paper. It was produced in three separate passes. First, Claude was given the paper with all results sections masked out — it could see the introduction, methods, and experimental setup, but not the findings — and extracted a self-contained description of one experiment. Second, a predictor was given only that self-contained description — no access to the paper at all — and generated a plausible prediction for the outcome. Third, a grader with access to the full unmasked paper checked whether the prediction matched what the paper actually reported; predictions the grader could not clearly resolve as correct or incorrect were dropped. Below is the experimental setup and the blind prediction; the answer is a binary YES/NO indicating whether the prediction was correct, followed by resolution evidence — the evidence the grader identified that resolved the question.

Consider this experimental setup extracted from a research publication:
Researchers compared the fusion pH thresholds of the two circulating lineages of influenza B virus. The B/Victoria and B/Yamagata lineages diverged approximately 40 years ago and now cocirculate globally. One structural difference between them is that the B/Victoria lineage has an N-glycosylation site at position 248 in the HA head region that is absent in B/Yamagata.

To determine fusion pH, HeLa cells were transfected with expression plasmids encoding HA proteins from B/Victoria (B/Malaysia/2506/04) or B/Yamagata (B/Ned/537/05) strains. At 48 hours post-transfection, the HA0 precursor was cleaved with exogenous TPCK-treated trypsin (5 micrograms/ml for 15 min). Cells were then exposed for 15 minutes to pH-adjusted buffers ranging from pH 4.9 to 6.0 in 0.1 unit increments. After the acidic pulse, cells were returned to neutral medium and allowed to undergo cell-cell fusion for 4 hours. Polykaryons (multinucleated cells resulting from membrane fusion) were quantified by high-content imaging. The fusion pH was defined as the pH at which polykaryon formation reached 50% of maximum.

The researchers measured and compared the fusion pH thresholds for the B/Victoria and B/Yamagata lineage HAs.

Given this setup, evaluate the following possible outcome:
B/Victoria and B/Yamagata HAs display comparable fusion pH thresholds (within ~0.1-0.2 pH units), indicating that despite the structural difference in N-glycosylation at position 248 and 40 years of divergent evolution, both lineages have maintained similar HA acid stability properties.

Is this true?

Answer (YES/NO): YES